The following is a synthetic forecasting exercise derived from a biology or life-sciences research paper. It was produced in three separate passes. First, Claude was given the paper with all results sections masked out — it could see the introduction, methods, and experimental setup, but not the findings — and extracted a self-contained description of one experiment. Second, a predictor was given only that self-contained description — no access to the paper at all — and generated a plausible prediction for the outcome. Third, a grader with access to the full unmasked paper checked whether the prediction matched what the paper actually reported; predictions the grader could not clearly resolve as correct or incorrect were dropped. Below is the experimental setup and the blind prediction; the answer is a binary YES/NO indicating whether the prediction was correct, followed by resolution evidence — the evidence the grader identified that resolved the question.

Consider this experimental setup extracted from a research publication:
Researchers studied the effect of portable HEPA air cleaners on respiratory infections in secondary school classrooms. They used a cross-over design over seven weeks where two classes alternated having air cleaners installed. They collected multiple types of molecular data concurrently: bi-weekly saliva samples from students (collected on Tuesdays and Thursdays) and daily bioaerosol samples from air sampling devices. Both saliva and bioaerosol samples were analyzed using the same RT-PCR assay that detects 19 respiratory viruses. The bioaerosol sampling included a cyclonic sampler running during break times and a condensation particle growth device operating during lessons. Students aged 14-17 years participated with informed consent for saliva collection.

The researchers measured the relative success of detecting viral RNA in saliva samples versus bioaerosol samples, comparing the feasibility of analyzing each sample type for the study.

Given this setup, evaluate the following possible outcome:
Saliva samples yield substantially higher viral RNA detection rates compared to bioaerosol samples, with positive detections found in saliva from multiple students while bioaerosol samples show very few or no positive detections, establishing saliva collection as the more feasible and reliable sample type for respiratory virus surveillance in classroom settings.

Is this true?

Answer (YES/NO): YES